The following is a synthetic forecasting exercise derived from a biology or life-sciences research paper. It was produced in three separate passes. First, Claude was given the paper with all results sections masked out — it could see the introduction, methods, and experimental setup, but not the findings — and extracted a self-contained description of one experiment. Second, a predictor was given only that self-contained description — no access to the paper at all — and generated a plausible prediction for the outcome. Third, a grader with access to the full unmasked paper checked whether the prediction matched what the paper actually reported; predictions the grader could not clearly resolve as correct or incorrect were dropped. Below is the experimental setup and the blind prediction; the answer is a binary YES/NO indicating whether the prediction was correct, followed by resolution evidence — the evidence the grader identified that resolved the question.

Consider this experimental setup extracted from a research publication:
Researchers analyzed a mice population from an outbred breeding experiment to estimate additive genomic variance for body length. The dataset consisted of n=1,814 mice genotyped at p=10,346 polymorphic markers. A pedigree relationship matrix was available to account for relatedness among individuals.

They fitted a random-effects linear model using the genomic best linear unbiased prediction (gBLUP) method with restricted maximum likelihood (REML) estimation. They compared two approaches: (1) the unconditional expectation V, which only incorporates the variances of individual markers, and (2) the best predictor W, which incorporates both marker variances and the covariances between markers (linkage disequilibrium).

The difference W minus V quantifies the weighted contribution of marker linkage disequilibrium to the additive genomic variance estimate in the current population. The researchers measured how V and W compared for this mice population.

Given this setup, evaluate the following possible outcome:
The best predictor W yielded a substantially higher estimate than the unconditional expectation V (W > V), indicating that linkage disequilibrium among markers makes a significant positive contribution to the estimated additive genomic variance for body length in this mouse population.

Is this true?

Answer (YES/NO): NO